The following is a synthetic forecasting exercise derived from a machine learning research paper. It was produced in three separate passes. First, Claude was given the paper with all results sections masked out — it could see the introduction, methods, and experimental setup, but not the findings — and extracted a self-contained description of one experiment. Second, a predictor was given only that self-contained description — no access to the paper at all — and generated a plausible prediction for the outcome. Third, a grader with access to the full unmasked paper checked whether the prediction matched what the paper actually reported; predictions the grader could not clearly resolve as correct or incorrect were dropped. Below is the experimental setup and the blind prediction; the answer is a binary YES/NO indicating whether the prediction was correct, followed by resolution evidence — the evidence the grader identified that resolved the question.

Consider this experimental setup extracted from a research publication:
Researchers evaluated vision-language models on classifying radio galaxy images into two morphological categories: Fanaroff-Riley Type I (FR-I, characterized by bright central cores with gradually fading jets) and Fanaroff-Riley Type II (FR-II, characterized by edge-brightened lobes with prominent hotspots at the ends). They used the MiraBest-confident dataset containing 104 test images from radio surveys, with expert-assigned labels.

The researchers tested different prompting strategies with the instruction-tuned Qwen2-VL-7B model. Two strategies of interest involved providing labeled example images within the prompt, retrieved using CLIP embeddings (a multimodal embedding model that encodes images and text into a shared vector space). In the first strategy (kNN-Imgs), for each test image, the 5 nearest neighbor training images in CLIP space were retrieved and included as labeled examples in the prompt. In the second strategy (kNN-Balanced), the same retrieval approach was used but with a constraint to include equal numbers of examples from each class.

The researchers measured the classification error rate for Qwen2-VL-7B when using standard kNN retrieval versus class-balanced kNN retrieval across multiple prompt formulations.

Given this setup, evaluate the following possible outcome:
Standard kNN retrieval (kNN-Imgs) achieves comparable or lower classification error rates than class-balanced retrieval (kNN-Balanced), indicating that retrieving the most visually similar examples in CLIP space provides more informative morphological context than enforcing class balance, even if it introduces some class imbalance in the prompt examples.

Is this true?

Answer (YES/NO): YES